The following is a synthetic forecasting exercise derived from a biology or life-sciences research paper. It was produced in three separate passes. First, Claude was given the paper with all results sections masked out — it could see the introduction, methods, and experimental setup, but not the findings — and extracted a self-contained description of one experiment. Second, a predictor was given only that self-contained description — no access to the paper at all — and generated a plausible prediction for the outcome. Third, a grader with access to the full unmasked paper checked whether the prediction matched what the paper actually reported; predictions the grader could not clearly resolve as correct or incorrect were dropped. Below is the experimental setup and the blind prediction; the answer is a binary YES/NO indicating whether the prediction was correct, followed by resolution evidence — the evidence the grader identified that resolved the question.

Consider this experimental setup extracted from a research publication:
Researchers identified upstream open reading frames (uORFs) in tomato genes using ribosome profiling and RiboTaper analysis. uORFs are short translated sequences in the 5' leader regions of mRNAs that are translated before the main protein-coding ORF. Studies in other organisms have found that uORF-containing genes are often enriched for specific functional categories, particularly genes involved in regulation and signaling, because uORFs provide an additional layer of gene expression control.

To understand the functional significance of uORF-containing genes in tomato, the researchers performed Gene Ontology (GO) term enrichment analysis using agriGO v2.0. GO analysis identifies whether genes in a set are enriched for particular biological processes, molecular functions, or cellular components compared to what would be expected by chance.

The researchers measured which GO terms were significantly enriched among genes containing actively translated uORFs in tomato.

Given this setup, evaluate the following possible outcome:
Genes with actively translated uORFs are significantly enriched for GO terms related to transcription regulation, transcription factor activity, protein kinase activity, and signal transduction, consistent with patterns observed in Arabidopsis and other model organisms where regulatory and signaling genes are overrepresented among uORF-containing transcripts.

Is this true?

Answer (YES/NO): NO